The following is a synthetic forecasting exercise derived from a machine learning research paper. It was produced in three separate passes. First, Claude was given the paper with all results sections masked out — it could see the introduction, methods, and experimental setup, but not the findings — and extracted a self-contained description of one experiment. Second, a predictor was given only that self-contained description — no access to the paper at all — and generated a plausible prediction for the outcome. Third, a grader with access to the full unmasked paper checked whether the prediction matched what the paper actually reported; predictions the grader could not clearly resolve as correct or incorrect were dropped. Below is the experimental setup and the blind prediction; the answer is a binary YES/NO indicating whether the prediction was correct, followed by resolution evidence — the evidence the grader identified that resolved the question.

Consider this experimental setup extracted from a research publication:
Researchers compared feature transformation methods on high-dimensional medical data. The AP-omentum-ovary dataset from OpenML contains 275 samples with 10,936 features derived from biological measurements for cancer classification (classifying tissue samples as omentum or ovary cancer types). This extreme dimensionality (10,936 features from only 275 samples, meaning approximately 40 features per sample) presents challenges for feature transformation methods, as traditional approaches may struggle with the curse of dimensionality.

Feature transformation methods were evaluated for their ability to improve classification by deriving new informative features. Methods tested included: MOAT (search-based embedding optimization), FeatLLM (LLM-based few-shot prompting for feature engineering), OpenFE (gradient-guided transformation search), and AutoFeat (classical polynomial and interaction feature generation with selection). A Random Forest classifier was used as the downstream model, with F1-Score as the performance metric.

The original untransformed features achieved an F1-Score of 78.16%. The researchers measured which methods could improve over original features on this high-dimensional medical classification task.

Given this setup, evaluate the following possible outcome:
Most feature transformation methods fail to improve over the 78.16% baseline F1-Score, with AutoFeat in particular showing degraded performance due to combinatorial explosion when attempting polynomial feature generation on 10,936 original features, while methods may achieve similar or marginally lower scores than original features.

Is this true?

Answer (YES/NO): NO